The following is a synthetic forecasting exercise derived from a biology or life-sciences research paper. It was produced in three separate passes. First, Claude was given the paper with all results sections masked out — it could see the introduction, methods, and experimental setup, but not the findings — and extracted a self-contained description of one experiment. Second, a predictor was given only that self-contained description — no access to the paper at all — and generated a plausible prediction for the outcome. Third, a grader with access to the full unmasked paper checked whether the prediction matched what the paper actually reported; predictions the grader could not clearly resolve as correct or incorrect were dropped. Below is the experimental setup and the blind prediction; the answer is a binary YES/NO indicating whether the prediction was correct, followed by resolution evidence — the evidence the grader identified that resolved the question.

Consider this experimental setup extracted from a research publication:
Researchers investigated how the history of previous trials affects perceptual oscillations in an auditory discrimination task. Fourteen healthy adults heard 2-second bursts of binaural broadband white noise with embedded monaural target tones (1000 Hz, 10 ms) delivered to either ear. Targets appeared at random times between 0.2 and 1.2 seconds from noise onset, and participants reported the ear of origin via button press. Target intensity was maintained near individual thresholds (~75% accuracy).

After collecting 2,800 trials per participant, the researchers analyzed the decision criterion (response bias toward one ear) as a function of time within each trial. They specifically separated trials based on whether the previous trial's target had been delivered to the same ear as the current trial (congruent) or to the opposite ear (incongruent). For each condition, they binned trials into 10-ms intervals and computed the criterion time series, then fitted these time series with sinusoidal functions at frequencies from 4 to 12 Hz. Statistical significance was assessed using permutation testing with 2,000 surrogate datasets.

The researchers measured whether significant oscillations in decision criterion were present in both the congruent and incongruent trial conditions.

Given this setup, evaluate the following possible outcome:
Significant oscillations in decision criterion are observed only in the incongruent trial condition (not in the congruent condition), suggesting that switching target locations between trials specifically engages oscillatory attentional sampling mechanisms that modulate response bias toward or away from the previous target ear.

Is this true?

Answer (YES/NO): NO